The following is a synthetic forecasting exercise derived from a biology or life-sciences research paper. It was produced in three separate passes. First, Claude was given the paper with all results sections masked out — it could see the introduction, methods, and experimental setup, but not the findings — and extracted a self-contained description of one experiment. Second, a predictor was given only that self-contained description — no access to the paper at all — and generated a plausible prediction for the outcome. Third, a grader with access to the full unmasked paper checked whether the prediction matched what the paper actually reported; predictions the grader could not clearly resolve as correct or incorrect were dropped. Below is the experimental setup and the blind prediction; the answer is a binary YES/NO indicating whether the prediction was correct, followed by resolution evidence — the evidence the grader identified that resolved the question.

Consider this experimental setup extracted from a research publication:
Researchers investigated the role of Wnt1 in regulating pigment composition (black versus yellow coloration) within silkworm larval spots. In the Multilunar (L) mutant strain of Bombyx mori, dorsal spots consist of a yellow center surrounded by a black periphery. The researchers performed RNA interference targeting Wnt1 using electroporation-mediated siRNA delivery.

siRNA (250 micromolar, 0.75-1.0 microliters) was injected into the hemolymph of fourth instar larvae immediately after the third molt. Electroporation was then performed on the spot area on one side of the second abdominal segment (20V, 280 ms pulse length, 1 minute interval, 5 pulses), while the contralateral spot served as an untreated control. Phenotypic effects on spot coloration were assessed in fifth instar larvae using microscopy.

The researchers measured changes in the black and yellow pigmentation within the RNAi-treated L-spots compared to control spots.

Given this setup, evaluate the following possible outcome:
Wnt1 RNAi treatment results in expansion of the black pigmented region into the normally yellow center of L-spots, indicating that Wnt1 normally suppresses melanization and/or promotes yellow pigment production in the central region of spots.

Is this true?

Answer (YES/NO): YES